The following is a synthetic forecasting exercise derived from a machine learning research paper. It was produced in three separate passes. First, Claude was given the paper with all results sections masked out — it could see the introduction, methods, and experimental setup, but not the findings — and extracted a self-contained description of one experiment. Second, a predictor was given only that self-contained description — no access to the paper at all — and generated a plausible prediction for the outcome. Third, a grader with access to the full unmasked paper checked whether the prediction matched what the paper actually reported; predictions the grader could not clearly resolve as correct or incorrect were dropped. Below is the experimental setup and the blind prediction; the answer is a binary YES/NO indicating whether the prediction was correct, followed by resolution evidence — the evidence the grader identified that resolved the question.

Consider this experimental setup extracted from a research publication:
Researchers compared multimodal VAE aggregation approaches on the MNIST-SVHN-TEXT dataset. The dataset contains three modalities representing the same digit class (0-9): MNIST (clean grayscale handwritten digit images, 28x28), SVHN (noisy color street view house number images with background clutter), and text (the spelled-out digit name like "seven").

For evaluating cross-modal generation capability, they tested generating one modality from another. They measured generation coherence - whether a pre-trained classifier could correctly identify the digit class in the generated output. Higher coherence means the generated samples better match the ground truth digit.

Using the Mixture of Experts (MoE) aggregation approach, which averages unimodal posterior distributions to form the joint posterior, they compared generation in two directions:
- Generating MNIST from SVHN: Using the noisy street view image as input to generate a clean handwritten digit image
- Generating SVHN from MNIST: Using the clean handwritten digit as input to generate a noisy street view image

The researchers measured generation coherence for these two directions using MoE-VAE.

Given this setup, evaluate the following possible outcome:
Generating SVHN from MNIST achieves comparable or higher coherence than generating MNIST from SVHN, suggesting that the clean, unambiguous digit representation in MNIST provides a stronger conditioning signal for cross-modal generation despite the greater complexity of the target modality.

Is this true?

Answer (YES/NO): NO